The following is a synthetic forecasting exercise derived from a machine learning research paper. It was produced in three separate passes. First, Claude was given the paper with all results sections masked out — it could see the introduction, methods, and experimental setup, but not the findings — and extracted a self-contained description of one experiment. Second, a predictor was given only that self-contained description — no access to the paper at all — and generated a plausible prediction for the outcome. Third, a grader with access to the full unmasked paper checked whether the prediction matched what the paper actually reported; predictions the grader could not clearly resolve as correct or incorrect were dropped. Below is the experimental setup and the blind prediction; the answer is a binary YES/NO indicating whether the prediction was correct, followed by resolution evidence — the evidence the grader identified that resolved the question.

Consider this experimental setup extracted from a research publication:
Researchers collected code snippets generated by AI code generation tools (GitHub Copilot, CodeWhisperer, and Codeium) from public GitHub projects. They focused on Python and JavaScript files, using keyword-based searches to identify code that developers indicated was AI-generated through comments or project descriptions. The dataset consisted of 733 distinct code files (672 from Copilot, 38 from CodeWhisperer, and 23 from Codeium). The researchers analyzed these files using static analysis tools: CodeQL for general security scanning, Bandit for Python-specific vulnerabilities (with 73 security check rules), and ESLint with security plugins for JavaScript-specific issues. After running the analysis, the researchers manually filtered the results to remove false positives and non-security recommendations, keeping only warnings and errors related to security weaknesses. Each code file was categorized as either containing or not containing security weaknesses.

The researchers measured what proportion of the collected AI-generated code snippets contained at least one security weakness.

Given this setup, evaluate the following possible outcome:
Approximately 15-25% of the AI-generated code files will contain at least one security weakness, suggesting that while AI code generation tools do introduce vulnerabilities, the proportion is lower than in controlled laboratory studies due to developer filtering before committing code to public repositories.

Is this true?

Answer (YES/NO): NO